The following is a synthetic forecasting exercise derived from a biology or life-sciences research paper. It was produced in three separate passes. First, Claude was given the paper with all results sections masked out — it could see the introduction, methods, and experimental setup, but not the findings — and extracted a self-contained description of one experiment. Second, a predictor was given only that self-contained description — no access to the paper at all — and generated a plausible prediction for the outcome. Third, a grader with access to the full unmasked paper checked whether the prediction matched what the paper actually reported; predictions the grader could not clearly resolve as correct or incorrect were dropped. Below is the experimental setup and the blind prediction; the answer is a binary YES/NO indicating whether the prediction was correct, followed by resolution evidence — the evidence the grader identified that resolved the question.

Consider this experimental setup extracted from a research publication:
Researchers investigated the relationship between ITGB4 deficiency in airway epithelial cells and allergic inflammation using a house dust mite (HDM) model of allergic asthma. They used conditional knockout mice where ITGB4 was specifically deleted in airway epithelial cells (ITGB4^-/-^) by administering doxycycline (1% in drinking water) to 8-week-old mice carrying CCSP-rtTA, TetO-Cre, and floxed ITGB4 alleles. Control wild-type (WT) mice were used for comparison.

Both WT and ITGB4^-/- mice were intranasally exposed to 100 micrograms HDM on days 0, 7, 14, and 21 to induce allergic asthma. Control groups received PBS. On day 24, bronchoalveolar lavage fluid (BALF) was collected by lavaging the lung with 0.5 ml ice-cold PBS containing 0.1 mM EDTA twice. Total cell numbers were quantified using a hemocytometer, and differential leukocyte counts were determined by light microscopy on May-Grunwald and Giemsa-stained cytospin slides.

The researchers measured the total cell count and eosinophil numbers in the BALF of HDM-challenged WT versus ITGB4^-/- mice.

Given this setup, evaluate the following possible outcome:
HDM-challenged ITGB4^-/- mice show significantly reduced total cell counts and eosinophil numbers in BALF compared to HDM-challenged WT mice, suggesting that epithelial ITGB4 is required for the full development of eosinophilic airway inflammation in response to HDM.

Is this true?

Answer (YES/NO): NO